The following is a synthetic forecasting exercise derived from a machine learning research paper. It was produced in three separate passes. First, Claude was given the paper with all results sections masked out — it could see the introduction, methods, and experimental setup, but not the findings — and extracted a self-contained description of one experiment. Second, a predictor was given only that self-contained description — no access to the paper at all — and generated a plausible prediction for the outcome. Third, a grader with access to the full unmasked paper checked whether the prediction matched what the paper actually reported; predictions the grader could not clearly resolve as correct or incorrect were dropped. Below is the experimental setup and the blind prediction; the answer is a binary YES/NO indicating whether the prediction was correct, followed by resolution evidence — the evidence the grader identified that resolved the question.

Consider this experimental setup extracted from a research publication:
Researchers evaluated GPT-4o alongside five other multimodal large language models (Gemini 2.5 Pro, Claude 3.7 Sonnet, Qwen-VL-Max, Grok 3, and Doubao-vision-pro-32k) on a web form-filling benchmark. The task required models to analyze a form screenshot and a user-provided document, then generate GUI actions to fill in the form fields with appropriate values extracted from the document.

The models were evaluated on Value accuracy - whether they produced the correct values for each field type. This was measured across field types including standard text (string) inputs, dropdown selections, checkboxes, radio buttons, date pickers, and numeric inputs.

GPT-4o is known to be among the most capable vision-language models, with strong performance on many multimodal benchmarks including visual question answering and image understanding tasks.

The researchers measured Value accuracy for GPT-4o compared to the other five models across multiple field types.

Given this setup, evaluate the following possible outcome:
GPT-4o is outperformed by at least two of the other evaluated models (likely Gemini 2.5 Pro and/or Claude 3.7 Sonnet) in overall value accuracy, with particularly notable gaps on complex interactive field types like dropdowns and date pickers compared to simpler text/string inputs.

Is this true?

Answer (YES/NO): NO